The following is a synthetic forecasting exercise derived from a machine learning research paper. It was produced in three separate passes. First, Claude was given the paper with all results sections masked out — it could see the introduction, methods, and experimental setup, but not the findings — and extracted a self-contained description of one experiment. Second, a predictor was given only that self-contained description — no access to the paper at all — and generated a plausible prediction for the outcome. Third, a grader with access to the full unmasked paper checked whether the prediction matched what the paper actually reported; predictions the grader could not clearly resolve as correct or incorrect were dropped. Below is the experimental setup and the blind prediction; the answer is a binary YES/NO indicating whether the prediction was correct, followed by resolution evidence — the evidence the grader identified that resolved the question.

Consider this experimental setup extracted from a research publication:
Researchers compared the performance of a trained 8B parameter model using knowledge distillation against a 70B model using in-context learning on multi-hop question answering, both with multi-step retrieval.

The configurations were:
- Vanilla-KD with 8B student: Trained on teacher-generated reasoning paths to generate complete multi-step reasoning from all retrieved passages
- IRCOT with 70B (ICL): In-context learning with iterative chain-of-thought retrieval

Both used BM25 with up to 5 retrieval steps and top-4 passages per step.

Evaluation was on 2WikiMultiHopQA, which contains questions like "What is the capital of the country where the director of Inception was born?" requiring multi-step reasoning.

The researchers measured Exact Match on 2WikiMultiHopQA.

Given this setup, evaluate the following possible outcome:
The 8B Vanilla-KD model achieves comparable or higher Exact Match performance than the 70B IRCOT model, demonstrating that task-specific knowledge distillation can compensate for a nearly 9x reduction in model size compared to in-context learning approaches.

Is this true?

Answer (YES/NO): YES